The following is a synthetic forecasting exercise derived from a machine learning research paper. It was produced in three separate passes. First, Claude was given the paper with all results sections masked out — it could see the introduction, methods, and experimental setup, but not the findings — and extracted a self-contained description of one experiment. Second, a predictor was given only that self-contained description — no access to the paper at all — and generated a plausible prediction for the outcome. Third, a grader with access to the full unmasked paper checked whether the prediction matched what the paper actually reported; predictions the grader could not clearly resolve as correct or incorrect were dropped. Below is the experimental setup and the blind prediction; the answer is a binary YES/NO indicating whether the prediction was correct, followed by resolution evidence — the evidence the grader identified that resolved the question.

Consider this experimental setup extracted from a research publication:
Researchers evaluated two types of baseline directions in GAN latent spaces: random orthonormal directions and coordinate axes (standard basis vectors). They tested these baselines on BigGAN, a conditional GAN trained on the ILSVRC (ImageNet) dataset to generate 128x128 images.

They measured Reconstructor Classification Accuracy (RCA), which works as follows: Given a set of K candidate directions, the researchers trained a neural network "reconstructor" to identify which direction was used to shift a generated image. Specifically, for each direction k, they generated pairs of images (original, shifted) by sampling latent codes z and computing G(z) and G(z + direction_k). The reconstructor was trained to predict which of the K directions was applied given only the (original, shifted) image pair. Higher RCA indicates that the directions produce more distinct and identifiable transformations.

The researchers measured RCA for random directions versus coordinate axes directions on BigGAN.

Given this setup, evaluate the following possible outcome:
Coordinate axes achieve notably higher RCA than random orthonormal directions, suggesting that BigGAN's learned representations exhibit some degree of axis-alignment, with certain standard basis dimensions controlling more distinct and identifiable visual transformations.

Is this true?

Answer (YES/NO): NO